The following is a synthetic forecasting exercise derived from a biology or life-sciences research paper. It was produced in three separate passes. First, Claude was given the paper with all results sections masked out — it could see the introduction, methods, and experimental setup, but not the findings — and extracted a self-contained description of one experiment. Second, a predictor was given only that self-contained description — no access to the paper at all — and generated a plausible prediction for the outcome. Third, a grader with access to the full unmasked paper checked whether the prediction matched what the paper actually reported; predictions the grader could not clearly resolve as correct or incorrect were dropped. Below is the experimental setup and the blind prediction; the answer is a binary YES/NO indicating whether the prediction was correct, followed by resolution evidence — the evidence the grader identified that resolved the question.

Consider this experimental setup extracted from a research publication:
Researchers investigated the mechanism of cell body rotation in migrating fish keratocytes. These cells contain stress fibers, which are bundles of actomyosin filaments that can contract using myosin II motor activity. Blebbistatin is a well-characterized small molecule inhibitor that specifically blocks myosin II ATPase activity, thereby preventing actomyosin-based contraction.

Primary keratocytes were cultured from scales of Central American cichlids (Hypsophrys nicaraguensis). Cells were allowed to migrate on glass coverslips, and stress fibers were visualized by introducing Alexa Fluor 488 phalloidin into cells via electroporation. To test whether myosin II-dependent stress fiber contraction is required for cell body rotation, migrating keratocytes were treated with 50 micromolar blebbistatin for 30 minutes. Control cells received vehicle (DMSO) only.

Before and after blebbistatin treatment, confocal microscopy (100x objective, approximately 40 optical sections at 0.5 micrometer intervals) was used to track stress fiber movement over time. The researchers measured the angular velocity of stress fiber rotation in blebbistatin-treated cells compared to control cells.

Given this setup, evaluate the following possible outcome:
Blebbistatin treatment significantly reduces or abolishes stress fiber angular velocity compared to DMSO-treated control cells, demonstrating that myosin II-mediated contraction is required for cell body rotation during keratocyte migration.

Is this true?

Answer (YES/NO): YES